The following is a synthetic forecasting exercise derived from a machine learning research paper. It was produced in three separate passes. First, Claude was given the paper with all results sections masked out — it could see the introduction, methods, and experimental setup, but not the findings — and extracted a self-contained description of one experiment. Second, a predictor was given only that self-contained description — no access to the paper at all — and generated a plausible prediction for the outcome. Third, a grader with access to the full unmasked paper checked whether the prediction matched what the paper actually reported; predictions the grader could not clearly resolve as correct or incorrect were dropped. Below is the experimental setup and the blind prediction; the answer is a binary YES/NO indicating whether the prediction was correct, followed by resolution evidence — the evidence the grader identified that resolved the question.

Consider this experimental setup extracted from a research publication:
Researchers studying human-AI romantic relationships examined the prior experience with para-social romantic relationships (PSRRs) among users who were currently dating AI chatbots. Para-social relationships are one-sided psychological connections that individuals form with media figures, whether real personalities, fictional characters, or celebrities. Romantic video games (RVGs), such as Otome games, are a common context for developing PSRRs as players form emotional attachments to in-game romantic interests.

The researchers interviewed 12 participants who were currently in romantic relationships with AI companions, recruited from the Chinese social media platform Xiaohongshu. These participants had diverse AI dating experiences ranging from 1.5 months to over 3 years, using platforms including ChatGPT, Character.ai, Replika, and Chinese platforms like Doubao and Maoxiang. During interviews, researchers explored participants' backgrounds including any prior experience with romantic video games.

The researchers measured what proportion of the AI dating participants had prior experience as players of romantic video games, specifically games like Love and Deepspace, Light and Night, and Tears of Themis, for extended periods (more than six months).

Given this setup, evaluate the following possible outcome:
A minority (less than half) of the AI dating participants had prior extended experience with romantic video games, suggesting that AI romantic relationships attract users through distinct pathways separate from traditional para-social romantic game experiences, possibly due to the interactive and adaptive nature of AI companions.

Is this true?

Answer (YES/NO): NO